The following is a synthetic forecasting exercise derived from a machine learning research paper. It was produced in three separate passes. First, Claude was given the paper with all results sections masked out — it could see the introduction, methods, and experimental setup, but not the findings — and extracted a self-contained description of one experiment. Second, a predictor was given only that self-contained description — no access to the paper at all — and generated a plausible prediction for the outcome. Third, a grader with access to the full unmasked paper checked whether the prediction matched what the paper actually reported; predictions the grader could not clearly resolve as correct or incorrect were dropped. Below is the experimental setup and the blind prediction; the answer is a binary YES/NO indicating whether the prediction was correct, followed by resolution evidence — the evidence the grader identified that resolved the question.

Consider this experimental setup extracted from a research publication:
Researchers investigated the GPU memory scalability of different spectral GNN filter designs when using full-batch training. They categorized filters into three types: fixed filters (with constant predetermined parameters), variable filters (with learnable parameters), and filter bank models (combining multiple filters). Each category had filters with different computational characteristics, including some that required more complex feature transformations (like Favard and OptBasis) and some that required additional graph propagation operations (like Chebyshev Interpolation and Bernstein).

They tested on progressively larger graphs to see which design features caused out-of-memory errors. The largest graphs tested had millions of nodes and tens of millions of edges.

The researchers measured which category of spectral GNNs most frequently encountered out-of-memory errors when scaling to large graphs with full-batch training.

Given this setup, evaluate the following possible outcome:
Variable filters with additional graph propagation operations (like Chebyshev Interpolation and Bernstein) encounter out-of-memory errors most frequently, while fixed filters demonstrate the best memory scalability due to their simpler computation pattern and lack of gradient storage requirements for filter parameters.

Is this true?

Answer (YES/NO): NO